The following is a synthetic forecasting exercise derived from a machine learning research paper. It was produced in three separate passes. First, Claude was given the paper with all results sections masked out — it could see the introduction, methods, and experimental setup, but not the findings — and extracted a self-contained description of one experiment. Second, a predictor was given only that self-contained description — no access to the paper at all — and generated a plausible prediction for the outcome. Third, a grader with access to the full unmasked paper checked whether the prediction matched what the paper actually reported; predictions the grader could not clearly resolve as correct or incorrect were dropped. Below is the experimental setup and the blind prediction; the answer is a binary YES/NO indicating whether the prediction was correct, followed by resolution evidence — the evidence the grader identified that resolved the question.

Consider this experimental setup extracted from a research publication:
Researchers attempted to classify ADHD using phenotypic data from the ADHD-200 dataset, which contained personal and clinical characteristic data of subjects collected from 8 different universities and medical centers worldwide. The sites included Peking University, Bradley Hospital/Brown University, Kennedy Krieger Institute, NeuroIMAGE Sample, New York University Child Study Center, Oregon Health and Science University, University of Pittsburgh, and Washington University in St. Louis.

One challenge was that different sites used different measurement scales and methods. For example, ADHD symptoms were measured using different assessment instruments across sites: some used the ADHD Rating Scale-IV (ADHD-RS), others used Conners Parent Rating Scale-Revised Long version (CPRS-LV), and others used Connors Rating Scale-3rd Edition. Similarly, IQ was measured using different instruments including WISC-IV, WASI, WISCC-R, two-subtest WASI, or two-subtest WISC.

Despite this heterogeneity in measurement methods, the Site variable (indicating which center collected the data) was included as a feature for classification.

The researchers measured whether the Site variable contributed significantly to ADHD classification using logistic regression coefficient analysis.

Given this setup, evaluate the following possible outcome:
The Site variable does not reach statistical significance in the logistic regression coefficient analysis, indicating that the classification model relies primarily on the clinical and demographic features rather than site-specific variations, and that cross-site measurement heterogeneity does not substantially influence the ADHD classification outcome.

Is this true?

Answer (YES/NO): NO